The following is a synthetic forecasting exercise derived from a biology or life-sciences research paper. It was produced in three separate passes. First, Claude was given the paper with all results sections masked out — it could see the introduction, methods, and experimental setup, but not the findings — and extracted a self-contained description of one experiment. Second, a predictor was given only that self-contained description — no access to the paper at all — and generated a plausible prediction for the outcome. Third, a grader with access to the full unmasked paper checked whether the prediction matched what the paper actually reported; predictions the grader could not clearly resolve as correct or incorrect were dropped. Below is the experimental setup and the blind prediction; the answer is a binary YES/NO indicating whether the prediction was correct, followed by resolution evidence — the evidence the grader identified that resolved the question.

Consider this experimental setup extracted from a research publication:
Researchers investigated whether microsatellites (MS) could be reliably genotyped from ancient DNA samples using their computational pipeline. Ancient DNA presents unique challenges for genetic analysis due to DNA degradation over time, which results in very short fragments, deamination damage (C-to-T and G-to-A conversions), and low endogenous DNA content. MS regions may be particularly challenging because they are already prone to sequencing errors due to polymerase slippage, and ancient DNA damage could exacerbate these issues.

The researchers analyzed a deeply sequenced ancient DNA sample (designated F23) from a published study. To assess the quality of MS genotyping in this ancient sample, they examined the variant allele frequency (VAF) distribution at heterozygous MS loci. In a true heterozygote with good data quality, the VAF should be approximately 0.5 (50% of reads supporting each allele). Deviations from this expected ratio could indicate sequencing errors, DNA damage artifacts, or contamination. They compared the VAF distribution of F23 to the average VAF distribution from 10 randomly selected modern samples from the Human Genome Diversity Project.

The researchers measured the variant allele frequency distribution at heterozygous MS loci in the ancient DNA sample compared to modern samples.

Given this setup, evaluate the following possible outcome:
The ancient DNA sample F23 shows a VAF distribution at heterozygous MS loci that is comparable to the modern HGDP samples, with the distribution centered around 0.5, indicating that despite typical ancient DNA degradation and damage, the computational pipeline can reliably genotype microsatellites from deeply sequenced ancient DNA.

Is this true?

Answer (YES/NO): NO